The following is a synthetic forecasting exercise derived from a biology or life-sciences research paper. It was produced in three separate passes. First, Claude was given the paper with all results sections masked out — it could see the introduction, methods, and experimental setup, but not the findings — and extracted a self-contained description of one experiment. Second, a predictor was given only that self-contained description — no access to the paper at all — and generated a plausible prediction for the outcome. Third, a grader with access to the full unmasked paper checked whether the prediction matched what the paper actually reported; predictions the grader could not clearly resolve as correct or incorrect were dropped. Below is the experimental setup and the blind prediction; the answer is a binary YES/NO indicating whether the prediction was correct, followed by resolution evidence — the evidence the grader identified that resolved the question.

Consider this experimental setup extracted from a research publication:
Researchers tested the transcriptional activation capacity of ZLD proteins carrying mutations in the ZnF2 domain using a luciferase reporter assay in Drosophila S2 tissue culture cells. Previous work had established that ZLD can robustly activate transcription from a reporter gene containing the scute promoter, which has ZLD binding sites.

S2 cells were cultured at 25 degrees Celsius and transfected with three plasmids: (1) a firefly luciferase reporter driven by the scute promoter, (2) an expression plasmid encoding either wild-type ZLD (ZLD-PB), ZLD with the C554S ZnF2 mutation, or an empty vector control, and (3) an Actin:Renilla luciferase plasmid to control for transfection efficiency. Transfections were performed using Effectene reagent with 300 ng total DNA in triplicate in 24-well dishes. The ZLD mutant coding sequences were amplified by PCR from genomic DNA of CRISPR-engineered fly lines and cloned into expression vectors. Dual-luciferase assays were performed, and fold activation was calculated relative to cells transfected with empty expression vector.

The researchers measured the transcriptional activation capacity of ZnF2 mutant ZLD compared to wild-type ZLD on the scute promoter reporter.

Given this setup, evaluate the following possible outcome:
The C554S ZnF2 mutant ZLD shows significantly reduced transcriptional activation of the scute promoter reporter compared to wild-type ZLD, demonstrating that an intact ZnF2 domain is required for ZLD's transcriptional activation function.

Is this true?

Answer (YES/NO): NO